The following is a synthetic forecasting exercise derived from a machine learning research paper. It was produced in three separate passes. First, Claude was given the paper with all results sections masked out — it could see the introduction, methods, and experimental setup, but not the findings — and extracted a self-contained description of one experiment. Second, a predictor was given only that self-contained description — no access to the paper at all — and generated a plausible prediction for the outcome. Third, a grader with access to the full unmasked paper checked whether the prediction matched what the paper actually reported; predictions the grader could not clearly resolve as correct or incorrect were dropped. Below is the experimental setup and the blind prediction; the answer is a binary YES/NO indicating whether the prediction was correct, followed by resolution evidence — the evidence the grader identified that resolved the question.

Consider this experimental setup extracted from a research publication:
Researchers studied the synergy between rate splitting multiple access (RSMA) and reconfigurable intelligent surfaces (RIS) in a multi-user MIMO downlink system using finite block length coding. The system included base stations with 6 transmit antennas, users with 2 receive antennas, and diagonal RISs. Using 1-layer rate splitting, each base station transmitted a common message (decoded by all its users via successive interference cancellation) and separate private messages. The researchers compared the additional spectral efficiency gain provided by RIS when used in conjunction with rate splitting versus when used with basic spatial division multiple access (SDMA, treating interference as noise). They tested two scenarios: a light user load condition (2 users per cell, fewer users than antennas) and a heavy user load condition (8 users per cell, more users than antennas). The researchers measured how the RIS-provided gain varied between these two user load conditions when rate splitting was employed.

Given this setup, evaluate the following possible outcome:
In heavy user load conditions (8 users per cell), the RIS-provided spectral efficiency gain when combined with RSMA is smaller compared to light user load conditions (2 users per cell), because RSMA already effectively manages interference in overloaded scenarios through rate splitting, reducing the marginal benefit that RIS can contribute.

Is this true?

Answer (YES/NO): NO